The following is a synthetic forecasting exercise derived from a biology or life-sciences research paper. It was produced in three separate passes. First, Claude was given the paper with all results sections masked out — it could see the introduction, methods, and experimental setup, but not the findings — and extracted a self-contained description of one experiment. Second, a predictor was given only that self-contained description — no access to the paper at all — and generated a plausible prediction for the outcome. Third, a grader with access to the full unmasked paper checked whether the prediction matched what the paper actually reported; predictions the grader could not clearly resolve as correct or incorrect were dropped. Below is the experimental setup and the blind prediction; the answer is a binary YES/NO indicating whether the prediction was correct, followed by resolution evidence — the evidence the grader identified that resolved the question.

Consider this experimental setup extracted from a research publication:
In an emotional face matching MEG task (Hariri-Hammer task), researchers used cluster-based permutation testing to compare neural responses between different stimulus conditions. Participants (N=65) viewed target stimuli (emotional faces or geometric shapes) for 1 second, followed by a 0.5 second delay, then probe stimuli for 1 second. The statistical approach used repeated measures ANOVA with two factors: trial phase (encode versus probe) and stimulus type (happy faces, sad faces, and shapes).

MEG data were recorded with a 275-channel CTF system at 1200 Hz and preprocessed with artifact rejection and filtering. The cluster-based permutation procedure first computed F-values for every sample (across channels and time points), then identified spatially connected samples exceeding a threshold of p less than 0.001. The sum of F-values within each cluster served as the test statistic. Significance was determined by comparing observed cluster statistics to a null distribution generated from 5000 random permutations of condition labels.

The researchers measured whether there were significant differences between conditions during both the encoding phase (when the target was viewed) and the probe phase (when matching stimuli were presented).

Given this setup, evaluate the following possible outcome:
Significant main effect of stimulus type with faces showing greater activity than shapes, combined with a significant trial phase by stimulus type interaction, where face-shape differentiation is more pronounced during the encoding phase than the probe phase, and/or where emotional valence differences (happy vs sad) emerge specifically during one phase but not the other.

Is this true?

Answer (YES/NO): NO